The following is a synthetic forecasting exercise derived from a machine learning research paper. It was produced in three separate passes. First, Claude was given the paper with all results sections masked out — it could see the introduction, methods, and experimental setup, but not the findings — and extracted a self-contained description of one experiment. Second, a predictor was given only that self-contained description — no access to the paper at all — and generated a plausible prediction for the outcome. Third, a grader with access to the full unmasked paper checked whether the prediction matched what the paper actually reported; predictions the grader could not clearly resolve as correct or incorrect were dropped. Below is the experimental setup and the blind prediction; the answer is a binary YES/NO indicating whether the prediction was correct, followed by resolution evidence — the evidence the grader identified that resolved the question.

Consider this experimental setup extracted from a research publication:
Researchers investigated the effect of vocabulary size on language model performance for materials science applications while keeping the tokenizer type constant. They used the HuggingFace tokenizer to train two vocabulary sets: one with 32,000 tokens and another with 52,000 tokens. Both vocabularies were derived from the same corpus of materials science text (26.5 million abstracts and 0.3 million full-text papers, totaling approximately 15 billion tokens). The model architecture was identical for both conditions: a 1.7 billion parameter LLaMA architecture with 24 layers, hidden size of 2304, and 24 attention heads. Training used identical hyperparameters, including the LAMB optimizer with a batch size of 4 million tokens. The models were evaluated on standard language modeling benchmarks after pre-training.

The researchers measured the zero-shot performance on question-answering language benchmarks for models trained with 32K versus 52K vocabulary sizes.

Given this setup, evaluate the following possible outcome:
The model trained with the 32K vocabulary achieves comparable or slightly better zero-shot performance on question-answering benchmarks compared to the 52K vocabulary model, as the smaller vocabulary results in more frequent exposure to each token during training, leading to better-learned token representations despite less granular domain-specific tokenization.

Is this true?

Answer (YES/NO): NO